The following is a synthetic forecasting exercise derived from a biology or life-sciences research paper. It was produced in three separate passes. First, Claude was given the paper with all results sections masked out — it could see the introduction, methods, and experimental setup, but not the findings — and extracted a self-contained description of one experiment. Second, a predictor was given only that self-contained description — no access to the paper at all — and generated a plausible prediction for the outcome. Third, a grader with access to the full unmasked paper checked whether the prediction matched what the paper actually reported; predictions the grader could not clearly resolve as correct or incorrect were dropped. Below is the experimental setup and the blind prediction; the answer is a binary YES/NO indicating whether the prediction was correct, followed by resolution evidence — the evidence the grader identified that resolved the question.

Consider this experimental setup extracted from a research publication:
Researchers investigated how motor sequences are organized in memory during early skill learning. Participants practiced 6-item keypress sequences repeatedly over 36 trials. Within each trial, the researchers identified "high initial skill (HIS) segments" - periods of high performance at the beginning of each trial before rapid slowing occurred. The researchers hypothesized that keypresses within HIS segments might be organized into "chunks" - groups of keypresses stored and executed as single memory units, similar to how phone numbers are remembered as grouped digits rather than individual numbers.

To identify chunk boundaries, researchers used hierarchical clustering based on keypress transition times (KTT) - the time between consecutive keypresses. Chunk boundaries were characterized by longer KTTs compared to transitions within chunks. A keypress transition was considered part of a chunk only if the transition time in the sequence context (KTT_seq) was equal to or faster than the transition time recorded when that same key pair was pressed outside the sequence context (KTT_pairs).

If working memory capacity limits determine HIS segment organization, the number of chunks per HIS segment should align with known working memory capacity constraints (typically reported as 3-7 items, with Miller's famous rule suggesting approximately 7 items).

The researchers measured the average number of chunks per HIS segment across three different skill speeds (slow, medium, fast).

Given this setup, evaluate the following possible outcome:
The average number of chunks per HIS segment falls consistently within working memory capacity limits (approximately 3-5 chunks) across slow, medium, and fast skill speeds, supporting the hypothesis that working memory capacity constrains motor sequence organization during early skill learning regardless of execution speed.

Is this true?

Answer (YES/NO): NO